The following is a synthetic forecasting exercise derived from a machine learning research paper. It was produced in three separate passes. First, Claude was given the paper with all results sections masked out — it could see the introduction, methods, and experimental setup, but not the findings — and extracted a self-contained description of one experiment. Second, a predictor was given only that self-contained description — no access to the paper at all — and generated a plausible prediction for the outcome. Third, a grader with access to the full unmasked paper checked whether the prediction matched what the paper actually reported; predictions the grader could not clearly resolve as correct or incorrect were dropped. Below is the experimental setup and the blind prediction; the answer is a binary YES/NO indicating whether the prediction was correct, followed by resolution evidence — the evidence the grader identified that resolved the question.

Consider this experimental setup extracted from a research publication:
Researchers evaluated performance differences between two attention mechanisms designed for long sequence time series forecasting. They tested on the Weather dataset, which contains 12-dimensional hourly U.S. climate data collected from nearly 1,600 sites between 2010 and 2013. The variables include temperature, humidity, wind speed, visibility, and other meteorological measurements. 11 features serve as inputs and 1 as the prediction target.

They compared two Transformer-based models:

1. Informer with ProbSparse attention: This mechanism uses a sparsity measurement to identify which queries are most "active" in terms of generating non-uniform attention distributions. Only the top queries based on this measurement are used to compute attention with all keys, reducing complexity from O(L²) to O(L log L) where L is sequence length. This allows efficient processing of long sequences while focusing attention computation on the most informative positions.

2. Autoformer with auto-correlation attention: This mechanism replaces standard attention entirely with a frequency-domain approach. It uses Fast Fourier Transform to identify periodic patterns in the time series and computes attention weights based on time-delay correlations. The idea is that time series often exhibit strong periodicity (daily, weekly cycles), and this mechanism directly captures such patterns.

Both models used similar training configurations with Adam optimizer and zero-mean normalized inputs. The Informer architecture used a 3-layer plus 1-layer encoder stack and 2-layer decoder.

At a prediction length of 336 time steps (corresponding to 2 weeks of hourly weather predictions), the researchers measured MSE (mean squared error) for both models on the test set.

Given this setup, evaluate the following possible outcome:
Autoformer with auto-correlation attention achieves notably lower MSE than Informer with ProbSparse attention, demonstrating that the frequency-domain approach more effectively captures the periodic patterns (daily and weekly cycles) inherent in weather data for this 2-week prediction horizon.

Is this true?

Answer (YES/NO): NO